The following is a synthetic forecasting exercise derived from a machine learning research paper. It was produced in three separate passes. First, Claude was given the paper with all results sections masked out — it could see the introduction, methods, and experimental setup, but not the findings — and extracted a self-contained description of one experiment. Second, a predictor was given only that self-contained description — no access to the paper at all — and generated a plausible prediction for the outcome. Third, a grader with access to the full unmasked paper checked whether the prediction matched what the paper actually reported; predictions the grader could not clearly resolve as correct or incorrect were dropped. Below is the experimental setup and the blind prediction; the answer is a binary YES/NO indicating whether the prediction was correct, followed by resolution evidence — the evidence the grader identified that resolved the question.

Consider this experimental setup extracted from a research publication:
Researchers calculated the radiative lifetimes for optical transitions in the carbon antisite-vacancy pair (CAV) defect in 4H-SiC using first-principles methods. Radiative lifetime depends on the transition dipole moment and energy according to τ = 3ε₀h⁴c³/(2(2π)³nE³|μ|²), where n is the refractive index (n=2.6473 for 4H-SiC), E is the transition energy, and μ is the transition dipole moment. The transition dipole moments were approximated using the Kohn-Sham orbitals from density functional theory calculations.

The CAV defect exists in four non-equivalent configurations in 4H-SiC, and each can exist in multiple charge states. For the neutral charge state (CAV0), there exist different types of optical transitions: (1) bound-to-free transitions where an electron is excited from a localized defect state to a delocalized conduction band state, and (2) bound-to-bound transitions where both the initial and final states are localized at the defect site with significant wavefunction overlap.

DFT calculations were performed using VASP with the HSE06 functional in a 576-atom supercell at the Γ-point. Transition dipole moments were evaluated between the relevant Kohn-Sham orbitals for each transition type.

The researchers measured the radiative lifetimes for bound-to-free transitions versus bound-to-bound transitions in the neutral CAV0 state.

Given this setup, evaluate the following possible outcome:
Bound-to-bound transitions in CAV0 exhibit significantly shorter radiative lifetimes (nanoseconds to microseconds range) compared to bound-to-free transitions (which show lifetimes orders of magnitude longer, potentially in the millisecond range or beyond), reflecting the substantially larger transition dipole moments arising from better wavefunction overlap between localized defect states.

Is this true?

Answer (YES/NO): NO